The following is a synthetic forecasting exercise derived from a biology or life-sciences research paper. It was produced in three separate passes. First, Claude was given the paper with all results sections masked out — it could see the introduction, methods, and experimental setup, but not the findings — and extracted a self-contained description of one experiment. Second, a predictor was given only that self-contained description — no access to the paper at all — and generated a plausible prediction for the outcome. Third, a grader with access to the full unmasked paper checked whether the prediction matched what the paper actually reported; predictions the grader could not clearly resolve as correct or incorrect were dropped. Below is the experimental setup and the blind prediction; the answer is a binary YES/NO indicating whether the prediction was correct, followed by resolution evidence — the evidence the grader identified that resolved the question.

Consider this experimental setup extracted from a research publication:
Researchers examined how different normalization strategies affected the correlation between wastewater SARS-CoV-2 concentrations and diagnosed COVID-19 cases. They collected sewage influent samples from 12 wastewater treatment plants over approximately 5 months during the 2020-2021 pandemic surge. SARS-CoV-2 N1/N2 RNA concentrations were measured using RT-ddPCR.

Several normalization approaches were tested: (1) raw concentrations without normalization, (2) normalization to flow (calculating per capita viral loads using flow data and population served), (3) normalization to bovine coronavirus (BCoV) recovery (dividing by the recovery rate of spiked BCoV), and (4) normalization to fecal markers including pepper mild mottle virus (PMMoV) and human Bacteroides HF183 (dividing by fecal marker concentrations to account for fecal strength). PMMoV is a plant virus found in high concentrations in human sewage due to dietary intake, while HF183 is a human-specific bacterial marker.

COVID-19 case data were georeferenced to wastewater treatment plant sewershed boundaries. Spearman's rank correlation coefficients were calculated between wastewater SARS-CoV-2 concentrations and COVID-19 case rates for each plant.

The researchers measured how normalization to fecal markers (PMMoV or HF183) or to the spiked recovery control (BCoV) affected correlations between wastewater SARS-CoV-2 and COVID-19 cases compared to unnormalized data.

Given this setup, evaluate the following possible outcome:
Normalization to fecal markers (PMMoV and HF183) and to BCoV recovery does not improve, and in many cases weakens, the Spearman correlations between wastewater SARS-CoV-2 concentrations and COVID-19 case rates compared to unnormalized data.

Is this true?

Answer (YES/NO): YES